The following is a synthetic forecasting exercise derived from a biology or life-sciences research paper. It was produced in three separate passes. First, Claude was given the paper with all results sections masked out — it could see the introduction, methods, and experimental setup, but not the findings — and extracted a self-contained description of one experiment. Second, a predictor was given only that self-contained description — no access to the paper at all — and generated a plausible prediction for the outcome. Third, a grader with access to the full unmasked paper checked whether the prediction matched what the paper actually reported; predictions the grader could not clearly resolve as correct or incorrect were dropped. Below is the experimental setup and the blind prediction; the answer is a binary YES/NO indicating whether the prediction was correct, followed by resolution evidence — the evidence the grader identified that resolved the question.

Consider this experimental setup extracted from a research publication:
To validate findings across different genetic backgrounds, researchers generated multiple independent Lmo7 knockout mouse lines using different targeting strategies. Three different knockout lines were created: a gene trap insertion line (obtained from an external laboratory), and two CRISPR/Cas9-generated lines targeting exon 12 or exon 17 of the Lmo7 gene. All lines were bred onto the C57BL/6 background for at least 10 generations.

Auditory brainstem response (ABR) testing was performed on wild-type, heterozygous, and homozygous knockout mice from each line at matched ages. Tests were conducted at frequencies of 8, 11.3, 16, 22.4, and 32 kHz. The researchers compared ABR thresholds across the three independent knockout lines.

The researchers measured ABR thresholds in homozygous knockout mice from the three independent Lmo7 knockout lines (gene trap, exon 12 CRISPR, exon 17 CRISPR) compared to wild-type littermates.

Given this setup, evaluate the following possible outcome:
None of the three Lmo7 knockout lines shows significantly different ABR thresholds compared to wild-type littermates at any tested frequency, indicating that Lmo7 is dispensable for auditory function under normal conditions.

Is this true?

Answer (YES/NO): NO